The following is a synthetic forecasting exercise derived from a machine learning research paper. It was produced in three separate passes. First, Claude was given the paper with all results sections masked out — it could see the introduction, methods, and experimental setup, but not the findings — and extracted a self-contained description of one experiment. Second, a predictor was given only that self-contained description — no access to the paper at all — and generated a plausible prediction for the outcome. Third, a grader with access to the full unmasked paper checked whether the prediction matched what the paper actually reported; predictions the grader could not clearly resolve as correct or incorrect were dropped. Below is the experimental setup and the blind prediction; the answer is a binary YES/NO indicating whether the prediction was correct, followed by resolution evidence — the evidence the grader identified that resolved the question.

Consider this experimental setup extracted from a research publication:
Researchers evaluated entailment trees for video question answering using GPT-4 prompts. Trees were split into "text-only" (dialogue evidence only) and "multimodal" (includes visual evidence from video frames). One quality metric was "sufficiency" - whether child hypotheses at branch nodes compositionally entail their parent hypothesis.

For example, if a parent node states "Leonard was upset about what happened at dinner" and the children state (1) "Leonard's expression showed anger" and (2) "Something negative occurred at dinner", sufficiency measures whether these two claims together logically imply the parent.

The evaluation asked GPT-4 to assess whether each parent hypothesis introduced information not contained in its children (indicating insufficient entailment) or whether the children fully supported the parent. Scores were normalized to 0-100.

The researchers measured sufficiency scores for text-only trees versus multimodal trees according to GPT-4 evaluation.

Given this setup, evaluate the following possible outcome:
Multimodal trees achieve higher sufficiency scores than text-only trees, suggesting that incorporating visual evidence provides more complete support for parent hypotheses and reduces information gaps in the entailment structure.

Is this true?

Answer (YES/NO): YES